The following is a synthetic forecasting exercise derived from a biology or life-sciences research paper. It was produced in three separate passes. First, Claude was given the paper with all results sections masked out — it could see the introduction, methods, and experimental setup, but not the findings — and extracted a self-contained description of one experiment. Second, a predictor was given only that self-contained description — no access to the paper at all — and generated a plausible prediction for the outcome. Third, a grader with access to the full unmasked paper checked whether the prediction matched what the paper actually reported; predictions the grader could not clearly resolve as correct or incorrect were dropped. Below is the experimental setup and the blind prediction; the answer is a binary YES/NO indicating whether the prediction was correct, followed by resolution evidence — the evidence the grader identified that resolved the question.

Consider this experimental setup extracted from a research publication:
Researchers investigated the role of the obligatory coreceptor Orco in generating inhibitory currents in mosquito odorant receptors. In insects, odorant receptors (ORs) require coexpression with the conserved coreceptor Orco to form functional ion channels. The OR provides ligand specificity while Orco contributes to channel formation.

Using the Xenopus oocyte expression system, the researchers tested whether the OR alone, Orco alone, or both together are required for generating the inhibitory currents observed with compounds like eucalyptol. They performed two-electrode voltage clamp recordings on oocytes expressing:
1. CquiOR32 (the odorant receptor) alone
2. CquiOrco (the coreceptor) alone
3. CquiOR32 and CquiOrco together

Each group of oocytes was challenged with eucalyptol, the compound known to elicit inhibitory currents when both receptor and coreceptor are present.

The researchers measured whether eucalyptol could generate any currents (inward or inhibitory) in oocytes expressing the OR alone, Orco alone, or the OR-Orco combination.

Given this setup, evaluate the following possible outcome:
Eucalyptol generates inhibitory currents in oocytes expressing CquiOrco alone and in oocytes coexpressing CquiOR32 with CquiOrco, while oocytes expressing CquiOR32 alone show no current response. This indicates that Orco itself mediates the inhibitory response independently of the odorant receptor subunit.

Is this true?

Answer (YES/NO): NO